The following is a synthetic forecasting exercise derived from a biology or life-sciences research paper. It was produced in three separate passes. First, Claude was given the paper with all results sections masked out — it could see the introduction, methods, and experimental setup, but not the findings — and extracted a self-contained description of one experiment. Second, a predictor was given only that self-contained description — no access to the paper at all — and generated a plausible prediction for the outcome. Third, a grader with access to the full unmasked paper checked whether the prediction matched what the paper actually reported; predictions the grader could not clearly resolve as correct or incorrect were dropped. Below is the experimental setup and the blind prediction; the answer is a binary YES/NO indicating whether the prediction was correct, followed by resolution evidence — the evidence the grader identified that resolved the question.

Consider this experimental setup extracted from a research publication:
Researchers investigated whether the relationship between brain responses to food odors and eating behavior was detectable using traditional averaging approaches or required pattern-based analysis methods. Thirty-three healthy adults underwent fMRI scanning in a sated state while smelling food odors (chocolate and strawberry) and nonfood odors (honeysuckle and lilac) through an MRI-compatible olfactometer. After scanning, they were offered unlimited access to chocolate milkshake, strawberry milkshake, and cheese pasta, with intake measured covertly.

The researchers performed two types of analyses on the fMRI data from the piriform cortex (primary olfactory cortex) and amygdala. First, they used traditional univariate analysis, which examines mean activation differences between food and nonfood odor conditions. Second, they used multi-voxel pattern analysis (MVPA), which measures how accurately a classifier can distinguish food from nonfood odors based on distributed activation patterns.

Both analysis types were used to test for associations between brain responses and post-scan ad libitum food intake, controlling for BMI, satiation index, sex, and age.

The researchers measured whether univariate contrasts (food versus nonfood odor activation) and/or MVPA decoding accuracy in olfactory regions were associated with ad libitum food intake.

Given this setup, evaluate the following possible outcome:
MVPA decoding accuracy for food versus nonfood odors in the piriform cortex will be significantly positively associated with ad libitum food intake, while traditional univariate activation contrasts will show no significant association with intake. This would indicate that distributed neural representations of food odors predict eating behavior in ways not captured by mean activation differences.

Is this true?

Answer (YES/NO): YES